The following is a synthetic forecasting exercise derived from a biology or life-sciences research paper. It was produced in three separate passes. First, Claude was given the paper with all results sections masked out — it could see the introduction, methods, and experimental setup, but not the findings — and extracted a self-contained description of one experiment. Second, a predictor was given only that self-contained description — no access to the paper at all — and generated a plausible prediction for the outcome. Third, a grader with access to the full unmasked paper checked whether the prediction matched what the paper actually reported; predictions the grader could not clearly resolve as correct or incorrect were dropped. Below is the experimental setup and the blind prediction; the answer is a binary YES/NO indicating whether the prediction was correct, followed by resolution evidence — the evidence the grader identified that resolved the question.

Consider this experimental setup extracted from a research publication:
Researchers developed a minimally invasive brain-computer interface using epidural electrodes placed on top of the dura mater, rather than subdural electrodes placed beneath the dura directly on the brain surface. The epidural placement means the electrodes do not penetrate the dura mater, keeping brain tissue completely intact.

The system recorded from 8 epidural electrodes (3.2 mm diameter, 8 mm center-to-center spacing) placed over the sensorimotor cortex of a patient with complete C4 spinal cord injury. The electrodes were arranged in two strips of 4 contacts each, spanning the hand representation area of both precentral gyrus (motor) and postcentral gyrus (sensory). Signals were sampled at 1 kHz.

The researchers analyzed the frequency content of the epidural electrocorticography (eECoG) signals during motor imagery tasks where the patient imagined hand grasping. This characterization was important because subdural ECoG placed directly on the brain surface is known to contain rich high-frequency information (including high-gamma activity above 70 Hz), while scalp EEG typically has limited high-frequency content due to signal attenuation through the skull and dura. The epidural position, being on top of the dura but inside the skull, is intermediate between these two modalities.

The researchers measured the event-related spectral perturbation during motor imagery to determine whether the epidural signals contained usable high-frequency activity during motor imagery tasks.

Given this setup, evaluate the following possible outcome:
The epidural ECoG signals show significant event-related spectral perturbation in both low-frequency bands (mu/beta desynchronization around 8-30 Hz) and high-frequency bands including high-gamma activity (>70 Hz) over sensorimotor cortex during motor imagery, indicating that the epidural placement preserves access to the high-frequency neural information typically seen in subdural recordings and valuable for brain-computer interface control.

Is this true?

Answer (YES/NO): YES